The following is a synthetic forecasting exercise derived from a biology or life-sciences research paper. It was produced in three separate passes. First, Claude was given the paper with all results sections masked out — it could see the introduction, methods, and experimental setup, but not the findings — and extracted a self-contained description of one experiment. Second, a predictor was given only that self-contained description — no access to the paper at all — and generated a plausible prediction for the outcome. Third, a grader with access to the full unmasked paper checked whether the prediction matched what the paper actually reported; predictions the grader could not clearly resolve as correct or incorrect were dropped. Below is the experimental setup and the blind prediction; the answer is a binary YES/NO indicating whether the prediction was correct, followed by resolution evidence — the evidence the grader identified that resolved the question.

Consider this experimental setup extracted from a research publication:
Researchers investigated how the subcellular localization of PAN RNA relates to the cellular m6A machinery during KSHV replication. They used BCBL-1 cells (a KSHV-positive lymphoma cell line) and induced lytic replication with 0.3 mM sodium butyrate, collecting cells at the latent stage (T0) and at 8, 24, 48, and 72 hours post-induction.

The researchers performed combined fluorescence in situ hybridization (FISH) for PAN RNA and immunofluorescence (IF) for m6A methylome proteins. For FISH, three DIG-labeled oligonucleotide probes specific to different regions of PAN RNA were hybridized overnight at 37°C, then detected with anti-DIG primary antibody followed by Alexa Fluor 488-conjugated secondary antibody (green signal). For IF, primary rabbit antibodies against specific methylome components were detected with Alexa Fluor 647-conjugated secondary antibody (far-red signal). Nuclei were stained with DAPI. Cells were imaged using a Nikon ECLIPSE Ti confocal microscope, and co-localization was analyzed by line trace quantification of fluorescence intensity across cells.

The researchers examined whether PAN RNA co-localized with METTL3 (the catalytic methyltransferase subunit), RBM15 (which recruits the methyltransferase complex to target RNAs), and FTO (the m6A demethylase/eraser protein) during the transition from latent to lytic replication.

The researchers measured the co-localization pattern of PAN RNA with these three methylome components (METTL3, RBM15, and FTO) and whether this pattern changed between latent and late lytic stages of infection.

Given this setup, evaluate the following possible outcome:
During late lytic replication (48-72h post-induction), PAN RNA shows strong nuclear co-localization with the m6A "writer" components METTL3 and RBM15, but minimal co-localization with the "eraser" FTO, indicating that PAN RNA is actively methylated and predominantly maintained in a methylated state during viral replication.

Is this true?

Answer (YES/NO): NO